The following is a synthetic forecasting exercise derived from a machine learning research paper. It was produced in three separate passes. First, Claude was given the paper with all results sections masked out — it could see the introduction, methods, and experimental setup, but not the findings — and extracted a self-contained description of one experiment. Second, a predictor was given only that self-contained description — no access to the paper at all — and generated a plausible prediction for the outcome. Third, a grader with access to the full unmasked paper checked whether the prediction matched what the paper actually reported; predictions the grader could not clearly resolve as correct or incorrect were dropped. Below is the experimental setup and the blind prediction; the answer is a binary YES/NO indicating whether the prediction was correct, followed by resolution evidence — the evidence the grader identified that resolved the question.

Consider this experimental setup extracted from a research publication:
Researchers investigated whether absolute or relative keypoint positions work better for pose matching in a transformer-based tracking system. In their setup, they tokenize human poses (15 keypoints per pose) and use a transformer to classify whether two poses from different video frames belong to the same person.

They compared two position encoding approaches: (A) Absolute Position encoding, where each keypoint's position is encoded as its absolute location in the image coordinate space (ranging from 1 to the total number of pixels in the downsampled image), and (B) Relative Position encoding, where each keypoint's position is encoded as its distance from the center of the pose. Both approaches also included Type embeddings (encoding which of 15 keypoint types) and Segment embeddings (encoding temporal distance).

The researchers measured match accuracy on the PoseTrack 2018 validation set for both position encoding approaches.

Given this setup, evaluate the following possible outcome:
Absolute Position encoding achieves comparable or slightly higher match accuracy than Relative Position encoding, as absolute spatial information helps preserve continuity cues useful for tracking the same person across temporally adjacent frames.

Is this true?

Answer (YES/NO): YES